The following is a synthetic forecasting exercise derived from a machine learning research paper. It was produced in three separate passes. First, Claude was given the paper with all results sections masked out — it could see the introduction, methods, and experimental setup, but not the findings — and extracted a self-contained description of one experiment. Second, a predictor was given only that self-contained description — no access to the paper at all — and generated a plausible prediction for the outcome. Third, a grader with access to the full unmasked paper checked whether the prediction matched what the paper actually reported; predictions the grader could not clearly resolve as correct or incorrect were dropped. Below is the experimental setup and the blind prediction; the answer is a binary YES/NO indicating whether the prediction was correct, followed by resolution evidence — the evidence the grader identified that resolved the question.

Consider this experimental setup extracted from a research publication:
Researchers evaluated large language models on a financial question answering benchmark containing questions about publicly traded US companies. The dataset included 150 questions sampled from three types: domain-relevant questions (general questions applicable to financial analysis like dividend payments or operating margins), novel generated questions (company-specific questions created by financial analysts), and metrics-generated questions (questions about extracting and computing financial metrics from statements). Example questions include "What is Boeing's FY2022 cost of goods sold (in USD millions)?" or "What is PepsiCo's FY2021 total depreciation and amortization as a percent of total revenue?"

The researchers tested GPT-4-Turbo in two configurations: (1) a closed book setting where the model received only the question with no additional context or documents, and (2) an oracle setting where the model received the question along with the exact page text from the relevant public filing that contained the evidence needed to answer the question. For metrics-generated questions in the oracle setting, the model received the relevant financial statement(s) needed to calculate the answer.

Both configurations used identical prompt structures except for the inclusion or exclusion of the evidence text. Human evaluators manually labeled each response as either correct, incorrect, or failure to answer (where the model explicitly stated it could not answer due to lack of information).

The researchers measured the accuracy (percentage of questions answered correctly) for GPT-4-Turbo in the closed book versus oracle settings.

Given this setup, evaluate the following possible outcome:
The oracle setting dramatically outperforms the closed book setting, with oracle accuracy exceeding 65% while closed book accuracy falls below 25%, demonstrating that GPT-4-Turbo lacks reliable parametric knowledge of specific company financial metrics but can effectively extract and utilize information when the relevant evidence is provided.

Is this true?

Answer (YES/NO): YES